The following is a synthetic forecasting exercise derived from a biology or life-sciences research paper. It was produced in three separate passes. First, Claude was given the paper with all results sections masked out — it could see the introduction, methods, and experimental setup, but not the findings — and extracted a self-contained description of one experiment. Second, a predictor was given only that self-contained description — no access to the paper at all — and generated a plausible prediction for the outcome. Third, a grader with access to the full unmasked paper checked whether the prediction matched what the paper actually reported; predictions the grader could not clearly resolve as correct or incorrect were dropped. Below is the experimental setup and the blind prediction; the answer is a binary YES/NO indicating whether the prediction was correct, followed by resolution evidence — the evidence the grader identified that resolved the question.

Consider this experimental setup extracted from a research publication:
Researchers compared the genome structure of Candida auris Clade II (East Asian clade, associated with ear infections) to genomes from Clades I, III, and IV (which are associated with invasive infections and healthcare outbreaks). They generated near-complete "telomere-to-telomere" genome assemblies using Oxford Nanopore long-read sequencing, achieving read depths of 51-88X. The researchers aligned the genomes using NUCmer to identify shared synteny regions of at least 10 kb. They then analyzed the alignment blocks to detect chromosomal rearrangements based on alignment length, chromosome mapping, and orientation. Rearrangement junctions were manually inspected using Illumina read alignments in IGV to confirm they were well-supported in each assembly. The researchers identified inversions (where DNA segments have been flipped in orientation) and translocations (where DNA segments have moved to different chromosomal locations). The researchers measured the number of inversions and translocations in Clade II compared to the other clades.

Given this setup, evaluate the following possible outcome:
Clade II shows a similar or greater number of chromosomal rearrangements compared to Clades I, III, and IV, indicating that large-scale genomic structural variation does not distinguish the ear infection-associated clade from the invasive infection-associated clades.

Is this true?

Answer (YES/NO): NO